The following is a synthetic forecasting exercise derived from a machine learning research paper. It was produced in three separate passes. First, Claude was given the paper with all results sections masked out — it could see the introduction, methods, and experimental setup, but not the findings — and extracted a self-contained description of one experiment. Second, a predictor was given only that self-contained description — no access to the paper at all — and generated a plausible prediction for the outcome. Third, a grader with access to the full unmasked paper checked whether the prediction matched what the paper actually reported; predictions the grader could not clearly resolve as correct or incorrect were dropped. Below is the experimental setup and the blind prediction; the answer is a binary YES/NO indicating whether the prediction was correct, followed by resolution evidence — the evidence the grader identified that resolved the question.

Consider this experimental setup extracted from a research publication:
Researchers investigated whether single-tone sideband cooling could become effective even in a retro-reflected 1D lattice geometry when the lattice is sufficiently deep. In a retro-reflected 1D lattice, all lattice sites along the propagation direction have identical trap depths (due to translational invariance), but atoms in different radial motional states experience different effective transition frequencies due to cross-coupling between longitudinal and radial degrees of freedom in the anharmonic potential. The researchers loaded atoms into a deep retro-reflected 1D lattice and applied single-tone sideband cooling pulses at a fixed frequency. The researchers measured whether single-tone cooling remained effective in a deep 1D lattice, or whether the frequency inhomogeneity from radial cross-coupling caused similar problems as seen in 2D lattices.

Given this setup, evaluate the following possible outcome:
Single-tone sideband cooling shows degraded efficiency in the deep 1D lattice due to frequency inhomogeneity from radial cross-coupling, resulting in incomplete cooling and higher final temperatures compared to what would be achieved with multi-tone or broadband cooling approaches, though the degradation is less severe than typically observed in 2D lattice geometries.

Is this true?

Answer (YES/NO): NO